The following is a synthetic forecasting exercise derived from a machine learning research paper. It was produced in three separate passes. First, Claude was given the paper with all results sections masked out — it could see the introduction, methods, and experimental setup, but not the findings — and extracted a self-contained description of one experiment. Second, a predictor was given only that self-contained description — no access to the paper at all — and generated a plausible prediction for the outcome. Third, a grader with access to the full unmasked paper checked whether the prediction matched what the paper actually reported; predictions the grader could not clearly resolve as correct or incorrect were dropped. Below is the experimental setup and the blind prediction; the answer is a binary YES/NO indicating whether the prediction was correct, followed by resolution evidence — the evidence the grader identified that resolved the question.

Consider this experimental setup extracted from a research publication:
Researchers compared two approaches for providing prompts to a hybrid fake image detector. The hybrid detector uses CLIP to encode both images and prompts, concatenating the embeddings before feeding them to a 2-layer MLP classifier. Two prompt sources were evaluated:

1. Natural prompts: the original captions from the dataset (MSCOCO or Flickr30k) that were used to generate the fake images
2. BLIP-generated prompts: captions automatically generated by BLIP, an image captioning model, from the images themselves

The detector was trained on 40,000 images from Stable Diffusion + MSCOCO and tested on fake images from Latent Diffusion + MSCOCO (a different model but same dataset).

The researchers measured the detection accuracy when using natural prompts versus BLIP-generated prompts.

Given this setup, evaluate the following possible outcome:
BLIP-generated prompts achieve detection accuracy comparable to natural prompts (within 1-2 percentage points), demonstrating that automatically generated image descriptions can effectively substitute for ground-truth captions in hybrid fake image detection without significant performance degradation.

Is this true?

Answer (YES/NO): YES